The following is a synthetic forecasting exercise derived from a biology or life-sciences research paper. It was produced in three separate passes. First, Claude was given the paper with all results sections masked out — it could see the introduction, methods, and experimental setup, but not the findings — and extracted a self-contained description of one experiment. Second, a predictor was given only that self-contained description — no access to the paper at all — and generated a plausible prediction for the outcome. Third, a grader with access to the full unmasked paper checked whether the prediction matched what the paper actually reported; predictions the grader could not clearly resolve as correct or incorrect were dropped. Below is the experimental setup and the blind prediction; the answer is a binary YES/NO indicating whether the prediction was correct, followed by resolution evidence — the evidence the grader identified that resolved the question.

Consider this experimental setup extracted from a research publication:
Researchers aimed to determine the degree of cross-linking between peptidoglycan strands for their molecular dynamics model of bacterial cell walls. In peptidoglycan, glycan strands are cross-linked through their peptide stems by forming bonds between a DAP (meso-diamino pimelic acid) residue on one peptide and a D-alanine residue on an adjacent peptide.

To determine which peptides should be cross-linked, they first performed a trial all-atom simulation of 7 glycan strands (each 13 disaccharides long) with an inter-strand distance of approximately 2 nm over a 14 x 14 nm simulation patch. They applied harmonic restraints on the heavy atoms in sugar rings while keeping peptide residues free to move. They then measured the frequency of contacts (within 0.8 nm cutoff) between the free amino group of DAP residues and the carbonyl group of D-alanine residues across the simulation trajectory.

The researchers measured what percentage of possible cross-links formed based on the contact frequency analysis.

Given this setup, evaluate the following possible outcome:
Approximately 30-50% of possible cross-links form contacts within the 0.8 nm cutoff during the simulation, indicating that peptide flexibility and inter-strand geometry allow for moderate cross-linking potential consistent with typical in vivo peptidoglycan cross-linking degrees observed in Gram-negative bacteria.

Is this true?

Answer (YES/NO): YES